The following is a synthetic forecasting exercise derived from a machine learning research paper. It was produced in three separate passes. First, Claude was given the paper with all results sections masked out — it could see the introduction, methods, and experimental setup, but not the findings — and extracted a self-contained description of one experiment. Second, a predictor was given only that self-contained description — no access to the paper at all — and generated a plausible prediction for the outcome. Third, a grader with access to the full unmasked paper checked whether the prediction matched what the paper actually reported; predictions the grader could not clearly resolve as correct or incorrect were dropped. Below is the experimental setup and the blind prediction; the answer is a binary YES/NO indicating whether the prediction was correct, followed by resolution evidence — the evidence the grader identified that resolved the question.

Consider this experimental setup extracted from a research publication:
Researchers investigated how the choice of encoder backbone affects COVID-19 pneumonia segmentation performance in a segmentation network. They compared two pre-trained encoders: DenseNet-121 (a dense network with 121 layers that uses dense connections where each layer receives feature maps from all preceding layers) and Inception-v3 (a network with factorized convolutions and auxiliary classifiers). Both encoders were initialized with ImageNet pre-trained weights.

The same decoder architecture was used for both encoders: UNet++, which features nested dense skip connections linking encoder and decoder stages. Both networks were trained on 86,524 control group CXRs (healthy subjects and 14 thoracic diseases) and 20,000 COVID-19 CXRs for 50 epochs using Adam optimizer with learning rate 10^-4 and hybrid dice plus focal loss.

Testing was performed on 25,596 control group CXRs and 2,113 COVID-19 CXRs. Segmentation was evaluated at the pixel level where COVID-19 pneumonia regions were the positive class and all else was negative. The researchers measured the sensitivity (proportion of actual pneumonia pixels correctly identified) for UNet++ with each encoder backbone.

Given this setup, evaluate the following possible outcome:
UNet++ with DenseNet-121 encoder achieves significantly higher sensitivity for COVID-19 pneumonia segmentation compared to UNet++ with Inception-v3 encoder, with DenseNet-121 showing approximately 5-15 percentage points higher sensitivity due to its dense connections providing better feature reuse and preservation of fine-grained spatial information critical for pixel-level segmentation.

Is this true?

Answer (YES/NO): NO